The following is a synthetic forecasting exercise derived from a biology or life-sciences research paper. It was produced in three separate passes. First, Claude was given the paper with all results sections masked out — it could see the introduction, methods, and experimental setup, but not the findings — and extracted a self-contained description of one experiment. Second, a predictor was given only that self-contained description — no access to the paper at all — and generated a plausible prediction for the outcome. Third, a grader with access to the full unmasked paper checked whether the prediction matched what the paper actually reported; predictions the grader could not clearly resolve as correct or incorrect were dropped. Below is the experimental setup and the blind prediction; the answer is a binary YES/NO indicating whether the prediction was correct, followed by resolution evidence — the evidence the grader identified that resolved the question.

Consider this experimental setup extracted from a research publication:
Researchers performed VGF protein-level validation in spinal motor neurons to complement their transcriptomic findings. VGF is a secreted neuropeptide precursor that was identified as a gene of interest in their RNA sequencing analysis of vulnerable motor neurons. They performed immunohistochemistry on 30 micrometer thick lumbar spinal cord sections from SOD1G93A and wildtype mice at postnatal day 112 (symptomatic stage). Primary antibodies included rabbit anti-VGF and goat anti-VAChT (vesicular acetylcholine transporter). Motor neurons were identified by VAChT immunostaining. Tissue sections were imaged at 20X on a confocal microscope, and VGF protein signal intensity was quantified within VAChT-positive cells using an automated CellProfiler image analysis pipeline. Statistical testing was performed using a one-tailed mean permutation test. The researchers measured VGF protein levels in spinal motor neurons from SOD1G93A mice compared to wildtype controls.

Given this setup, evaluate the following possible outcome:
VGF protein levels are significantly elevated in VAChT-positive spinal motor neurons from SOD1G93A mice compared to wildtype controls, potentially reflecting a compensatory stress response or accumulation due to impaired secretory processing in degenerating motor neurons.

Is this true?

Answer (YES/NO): NO